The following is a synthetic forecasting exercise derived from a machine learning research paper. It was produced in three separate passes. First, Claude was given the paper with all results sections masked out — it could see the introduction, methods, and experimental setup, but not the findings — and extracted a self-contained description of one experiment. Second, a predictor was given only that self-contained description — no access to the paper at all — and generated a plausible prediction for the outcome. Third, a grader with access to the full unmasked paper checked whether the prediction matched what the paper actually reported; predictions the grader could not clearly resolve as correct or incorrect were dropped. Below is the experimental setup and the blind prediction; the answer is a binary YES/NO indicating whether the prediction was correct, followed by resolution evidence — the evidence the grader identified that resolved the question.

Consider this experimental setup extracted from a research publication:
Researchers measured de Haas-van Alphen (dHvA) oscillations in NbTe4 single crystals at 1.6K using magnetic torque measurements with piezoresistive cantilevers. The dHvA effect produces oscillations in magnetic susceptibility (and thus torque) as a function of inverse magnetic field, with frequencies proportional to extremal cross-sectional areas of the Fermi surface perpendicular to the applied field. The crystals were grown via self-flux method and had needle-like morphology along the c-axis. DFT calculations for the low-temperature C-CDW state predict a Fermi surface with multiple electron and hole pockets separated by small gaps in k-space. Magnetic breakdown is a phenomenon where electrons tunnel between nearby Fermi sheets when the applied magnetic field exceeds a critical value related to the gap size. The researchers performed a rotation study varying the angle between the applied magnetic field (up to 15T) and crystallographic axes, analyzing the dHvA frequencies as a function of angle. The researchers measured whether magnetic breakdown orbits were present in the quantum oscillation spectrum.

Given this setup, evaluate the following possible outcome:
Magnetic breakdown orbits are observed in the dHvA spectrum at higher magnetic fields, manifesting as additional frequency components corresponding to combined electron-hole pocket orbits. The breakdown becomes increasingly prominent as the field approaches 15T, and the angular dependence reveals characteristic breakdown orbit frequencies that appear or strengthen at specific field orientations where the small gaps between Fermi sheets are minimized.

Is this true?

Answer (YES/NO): YES